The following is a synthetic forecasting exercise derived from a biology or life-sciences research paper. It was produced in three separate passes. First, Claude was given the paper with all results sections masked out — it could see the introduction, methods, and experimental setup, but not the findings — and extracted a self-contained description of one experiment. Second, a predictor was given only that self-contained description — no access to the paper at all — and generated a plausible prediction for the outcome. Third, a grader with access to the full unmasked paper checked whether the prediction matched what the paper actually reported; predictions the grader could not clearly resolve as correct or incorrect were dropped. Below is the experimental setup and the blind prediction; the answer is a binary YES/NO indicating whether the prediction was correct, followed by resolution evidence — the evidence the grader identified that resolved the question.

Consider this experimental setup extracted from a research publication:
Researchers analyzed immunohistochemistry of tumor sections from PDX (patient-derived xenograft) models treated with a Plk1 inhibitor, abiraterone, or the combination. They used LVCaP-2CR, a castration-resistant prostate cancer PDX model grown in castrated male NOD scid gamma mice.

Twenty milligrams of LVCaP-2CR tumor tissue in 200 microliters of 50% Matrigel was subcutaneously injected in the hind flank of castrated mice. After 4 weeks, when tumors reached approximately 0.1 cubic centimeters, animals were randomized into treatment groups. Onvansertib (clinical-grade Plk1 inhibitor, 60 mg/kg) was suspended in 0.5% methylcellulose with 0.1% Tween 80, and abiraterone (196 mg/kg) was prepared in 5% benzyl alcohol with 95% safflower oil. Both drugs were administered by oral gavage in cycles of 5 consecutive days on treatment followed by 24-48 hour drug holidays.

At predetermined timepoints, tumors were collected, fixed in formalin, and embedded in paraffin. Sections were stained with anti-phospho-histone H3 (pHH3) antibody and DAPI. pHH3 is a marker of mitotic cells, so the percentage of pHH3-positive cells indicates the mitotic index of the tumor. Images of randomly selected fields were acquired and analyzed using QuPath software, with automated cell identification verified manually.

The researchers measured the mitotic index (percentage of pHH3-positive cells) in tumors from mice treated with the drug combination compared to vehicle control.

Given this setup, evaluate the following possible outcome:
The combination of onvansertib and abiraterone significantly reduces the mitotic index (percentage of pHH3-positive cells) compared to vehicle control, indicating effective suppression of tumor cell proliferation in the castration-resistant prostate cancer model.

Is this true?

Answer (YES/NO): NO